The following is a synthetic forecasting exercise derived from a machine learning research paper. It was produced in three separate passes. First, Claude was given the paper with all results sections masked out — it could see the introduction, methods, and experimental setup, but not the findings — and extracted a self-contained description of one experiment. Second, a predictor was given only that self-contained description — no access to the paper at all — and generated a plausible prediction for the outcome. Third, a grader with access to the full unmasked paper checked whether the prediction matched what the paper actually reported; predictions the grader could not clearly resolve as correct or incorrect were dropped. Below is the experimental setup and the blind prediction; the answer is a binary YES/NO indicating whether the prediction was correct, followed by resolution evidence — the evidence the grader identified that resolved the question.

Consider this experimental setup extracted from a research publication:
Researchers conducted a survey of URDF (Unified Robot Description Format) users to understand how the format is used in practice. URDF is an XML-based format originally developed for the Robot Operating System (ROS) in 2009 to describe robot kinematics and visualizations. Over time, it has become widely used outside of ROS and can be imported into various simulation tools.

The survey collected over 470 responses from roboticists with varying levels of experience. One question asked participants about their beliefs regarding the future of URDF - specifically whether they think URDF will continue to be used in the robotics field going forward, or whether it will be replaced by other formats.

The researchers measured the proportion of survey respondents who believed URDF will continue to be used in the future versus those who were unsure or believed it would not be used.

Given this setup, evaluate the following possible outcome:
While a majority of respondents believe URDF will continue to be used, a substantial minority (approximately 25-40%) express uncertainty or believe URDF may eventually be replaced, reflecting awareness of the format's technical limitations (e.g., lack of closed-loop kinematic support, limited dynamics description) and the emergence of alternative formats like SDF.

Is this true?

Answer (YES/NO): NO